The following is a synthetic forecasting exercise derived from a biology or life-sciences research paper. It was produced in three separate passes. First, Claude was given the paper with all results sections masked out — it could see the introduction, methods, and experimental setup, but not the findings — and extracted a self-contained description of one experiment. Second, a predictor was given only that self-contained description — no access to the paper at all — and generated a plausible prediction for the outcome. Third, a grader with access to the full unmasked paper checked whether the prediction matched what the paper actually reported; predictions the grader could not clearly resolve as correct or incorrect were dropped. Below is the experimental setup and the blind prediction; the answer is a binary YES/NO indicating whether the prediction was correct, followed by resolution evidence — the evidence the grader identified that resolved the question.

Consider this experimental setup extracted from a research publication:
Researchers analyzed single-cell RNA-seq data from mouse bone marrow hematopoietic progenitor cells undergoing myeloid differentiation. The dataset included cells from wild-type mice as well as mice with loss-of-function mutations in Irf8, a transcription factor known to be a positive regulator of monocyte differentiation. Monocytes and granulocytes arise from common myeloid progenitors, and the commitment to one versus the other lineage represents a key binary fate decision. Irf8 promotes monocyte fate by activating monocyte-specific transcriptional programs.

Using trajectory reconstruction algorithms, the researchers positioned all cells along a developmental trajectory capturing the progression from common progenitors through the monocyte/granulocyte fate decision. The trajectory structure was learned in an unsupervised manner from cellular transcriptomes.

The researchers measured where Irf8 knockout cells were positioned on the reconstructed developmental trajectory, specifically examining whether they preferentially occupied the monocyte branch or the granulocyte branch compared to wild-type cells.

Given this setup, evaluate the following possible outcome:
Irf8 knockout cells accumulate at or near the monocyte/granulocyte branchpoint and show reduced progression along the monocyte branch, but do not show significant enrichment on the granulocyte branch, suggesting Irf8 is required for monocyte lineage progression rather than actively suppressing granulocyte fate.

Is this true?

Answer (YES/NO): NO